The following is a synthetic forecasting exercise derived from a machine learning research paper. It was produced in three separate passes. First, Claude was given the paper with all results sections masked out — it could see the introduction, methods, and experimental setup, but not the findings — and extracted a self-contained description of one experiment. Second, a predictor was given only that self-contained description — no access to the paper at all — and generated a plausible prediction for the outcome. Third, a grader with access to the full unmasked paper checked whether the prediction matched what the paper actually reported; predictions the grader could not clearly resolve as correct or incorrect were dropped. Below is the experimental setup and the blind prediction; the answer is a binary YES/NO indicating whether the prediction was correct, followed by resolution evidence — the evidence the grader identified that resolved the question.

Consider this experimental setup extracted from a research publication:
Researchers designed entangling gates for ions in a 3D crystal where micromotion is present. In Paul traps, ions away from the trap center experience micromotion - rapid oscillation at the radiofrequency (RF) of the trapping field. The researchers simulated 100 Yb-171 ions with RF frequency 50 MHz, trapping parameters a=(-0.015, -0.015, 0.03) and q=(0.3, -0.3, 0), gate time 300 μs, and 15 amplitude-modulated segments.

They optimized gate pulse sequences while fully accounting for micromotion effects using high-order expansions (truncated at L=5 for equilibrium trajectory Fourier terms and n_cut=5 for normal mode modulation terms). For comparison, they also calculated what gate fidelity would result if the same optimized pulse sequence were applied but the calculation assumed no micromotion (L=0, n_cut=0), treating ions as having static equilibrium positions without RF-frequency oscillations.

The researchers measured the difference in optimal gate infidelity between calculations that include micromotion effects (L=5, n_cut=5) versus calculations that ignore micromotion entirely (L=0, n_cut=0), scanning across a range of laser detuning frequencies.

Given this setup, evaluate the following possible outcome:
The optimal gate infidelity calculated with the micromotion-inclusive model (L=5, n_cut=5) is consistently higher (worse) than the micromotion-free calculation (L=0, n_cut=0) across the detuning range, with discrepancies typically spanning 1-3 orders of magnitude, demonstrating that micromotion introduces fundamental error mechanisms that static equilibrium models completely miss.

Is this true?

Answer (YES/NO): NO